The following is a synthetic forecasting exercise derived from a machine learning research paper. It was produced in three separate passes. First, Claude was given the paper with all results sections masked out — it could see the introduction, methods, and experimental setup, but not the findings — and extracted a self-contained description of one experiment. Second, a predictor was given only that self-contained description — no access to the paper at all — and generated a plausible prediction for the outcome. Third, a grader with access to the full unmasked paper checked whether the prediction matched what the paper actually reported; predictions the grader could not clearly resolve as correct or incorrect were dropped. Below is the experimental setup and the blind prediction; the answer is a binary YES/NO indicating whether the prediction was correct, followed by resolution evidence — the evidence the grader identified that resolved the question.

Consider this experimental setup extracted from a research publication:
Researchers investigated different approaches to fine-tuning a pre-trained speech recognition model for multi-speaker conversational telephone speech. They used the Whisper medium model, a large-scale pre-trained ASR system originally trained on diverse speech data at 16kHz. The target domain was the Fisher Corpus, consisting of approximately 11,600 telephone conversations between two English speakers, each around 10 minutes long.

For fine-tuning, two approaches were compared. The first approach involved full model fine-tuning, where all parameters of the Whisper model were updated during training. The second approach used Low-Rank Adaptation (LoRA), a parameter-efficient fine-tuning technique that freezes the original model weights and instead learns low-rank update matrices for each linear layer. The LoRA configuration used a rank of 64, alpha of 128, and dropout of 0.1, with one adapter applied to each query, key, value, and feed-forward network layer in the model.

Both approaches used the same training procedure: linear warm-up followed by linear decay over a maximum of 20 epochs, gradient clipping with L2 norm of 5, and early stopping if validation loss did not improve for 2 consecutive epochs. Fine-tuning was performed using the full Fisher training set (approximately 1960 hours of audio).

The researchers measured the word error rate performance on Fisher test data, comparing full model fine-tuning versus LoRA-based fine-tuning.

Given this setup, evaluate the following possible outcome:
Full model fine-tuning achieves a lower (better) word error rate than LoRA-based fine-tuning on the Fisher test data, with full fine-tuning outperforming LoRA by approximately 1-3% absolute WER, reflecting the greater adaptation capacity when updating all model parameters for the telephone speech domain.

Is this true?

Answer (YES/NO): NO